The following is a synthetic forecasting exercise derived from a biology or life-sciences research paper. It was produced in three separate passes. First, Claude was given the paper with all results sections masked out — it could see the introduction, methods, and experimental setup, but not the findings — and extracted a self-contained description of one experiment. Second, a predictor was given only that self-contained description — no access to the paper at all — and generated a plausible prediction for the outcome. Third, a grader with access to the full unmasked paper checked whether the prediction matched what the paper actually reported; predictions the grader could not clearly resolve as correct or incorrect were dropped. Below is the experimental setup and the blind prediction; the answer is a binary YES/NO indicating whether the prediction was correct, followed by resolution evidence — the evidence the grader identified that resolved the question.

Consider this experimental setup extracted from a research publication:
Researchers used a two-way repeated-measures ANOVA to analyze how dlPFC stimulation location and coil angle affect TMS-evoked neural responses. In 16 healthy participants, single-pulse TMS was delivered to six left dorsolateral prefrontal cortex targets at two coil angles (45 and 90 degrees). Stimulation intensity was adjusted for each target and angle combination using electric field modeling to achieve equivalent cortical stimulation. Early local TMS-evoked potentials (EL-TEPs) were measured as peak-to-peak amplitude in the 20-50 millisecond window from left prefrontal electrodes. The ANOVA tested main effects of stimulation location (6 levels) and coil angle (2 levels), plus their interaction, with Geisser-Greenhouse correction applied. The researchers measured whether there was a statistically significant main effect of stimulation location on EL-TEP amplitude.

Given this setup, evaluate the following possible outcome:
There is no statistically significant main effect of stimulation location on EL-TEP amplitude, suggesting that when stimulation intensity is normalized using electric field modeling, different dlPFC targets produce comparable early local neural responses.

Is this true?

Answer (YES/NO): NO